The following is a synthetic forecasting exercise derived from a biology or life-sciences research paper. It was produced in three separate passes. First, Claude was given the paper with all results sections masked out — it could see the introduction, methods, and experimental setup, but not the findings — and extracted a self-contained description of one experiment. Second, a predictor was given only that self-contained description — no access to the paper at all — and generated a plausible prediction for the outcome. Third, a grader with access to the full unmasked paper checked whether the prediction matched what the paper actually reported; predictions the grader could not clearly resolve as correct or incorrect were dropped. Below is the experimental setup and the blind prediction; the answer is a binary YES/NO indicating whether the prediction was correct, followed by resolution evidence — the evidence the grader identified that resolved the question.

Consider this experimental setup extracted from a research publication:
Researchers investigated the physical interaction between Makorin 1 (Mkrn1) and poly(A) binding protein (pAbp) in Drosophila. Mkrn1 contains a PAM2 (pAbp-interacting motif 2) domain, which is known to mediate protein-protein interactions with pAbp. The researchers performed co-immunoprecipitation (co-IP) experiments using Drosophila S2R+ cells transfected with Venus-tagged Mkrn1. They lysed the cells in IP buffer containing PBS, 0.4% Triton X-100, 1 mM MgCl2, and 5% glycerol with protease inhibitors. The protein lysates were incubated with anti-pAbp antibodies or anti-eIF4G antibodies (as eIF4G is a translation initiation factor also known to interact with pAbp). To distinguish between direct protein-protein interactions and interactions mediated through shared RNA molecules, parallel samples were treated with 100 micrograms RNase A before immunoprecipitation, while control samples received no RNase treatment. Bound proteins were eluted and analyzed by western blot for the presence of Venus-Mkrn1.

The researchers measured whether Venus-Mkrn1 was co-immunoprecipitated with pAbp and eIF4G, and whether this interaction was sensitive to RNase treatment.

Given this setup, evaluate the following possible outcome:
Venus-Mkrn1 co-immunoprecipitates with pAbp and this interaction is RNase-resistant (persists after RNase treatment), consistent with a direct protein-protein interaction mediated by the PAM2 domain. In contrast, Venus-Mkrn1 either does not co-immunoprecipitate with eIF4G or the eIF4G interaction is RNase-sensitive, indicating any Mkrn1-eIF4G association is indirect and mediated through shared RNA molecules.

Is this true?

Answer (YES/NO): NO